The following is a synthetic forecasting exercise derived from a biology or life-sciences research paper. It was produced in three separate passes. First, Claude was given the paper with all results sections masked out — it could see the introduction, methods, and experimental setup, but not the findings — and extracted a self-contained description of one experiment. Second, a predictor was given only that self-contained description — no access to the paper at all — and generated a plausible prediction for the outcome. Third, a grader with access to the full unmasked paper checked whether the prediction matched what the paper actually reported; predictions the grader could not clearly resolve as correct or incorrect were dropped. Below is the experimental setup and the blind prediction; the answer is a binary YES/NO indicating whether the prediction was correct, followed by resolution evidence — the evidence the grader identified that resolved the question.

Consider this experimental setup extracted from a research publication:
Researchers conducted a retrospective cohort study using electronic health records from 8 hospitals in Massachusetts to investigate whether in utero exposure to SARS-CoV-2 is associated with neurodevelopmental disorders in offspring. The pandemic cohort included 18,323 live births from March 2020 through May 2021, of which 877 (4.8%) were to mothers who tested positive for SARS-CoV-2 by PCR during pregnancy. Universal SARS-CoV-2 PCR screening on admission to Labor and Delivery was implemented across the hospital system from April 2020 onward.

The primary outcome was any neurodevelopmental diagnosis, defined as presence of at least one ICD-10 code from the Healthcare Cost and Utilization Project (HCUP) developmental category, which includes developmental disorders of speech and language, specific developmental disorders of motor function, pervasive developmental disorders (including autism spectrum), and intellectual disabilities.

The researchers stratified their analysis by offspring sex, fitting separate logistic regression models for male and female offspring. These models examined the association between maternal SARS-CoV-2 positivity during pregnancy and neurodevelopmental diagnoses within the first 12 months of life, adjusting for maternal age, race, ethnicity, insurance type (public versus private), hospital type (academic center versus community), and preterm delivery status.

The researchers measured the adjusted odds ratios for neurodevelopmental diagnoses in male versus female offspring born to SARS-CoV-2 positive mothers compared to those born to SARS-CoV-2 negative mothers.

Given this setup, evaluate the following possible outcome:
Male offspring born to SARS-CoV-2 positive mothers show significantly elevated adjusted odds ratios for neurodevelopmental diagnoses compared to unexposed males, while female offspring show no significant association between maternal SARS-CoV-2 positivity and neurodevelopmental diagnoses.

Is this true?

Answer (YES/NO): YES